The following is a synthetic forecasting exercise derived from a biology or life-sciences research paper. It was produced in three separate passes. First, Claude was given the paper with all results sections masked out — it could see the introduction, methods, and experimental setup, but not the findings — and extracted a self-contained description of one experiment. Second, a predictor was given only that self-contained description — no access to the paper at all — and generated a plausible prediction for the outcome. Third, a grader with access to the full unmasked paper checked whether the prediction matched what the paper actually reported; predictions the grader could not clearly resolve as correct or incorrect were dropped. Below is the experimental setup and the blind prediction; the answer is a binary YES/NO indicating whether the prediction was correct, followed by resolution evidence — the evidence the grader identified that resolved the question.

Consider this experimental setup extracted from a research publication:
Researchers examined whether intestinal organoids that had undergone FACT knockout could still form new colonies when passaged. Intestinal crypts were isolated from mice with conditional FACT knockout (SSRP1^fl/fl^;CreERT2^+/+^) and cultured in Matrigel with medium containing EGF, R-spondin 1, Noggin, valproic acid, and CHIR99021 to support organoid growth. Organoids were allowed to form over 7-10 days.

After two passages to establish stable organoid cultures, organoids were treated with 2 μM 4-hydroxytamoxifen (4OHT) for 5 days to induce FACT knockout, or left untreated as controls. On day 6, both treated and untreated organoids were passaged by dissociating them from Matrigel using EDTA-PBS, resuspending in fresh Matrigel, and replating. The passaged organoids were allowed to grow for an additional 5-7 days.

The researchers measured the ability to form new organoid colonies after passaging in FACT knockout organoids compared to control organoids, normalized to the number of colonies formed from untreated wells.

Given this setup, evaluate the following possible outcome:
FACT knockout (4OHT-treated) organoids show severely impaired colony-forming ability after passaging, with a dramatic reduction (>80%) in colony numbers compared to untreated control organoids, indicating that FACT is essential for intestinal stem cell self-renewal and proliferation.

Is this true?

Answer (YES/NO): YES